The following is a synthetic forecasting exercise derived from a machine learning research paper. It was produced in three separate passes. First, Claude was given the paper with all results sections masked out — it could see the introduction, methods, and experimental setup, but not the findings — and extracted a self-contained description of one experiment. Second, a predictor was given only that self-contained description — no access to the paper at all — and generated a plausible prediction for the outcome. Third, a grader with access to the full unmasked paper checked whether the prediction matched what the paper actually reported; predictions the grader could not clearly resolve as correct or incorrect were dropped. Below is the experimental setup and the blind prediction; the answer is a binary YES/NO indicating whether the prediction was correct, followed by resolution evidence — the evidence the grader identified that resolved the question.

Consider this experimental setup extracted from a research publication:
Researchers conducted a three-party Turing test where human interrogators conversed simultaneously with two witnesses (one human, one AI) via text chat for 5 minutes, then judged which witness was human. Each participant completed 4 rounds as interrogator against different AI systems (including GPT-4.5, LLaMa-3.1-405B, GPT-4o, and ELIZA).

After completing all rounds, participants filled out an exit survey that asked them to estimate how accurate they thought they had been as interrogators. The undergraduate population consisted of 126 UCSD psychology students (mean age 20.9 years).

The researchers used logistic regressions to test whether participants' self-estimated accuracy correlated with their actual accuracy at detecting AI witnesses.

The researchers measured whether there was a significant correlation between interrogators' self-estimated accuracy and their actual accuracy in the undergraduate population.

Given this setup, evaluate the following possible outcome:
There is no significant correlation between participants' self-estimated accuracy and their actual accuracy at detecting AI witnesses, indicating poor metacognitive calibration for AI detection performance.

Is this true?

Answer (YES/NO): NO